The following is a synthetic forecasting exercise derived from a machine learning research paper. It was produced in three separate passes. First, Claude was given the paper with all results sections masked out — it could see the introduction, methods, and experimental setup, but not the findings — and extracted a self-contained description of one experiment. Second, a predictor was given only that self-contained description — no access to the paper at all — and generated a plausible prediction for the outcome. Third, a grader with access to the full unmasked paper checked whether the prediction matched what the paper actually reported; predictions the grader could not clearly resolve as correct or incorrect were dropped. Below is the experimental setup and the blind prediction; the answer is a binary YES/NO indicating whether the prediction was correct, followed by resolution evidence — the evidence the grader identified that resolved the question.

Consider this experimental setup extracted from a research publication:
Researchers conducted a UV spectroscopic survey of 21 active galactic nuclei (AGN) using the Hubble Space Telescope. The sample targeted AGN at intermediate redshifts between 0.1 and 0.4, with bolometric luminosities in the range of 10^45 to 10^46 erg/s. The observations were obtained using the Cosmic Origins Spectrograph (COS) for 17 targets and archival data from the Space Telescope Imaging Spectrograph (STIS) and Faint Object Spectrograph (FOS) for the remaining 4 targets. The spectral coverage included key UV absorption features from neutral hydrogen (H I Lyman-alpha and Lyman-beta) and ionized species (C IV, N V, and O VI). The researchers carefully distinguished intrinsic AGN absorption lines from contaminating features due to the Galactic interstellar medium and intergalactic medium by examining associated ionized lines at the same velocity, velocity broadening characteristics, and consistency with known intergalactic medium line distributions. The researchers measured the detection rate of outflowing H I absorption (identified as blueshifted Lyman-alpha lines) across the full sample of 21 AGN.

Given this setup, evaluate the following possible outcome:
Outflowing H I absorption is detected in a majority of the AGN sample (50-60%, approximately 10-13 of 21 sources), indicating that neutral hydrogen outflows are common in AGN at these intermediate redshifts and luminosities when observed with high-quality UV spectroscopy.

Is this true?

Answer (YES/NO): YES